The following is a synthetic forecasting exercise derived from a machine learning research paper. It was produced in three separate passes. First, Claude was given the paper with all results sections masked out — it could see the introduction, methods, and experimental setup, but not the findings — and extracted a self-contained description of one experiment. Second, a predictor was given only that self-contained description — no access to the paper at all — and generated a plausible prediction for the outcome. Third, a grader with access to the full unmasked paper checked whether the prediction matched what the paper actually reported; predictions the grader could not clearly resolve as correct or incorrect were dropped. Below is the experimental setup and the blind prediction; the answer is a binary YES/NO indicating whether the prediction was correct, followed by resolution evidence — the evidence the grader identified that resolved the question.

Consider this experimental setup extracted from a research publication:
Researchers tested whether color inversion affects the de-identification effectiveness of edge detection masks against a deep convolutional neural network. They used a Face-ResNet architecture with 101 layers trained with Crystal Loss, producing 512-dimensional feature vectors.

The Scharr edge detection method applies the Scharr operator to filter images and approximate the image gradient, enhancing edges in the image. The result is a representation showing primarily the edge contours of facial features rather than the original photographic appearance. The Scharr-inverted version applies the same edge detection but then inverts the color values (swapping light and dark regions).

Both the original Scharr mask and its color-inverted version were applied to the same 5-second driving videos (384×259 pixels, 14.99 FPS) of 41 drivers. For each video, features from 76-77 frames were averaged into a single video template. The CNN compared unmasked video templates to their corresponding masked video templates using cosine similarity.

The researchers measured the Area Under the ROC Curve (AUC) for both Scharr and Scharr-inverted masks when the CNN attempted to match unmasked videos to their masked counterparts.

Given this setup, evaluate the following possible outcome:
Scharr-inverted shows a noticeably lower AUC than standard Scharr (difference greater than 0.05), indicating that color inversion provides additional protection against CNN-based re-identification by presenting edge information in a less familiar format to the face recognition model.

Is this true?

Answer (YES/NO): NO